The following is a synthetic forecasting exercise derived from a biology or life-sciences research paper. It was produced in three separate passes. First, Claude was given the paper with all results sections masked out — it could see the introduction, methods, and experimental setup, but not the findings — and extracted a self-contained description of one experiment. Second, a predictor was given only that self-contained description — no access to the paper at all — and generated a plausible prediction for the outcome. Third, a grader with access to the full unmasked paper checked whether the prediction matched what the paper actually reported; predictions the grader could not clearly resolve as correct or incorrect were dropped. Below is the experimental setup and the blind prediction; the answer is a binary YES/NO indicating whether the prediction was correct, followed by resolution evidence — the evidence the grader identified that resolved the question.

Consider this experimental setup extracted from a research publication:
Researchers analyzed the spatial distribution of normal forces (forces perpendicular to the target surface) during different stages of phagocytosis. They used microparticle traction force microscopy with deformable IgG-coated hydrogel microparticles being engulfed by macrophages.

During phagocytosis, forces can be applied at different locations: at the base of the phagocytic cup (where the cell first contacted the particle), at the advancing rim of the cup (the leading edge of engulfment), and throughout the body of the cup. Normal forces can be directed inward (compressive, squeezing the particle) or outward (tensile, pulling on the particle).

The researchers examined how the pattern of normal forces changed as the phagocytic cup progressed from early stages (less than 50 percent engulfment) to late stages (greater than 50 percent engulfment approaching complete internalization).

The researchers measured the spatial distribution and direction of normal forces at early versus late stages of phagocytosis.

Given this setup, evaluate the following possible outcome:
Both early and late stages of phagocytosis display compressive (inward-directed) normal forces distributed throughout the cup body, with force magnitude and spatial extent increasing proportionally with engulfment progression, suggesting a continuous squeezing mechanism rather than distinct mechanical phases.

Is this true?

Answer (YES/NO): NO